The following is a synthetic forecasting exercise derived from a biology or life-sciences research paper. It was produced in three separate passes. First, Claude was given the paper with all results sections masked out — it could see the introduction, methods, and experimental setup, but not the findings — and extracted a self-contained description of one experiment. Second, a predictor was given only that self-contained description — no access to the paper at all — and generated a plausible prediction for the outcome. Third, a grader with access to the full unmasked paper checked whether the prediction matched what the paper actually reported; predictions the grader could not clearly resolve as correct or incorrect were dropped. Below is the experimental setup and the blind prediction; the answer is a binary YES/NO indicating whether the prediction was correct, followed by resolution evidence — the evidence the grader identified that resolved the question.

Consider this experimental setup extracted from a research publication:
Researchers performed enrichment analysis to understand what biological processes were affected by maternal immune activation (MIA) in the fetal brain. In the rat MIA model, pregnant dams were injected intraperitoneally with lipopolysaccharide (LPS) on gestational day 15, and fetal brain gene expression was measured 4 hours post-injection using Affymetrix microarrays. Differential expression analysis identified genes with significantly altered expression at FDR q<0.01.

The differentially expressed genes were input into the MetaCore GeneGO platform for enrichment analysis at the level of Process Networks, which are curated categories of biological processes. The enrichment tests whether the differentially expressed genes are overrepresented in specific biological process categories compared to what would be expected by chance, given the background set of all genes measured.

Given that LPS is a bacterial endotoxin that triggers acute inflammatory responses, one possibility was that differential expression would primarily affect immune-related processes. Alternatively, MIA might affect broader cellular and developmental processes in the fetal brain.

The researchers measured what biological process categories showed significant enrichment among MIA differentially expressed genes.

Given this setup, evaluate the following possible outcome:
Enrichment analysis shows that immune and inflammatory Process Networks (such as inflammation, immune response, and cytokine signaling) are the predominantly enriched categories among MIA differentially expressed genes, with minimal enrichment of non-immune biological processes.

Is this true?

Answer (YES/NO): NO